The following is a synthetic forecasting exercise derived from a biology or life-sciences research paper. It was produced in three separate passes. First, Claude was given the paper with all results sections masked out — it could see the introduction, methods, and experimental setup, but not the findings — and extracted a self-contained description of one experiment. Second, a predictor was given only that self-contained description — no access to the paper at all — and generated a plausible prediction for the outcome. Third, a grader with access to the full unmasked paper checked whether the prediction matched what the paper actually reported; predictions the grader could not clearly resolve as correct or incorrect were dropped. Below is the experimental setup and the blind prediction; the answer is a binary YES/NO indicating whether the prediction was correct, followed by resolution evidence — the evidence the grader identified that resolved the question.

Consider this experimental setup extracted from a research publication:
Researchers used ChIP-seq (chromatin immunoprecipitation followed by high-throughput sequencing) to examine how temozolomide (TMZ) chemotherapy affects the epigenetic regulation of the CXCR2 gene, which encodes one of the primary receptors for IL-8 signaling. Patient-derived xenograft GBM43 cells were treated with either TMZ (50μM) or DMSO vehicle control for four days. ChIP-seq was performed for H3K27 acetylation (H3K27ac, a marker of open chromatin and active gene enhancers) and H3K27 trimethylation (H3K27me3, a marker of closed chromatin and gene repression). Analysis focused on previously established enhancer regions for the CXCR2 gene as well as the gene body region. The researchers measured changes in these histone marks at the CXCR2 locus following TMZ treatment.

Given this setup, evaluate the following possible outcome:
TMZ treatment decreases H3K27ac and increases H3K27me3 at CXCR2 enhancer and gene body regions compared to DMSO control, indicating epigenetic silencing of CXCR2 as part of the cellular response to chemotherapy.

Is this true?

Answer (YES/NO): NO